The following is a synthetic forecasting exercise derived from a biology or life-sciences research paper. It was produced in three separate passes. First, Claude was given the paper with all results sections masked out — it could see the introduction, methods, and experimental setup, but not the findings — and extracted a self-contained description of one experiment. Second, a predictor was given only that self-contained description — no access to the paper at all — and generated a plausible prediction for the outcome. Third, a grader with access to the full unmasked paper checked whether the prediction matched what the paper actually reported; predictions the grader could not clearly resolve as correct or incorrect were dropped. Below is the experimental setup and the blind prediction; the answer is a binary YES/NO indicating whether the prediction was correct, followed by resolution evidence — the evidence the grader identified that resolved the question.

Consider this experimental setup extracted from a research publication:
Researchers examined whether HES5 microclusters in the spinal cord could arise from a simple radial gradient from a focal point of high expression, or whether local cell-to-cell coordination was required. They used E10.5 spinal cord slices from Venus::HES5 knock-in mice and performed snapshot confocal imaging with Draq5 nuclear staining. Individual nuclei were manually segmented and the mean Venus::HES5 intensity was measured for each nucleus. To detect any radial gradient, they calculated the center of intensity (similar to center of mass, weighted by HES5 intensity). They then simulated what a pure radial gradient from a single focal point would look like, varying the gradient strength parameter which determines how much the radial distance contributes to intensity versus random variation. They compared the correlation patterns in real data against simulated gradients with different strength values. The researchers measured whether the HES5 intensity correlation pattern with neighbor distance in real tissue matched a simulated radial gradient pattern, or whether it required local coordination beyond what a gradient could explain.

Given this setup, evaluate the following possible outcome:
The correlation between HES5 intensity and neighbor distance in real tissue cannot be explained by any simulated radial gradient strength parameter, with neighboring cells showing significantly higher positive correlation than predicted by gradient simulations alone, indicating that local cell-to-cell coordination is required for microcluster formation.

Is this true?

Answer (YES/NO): YES